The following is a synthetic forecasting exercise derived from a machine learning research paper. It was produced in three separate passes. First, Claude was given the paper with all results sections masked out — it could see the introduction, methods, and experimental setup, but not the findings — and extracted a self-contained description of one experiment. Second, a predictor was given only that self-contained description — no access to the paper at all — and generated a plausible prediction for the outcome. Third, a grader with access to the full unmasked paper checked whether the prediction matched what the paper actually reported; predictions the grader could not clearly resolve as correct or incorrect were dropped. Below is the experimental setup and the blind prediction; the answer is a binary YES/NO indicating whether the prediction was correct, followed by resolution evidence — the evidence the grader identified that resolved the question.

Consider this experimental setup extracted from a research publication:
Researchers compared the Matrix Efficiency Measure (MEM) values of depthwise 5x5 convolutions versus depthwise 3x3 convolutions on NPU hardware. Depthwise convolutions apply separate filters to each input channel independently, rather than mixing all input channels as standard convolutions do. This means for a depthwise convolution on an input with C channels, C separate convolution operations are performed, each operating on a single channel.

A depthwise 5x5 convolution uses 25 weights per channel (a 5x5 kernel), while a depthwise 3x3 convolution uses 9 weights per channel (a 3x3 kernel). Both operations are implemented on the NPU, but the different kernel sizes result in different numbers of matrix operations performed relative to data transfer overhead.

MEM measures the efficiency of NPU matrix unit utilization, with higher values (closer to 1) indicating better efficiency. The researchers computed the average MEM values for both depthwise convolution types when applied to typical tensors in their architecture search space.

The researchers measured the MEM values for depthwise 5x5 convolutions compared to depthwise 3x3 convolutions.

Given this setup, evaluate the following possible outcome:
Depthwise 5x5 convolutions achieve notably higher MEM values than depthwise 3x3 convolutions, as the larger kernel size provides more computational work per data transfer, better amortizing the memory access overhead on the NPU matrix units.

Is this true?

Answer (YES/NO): YES